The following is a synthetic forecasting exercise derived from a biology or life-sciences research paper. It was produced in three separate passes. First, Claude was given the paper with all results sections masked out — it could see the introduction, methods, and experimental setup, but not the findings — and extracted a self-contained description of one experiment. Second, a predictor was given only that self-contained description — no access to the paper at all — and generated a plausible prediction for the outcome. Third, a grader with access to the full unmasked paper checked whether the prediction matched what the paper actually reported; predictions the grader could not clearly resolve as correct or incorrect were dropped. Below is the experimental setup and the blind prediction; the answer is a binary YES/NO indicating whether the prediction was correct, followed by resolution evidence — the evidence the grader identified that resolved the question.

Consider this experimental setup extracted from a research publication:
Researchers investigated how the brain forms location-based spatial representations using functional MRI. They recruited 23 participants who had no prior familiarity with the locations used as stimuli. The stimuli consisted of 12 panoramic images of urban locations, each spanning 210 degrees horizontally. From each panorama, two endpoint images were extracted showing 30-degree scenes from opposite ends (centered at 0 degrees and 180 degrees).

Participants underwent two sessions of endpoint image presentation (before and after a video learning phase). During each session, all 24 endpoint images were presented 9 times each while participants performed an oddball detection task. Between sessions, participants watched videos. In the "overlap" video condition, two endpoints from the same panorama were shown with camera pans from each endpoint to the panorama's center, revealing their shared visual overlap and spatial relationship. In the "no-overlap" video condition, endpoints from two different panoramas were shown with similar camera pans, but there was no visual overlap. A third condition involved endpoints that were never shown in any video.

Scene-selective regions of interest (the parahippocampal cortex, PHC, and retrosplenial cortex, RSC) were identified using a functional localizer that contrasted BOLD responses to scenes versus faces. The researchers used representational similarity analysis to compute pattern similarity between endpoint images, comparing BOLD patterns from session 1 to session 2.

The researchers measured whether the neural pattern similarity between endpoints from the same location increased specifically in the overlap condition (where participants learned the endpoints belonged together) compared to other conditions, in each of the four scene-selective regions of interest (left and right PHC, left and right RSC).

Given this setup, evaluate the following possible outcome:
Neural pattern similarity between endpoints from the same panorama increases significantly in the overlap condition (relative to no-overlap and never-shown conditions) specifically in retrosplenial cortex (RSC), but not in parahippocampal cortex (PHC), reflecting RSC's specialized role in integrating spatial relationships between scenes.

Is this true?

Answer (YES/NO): NO